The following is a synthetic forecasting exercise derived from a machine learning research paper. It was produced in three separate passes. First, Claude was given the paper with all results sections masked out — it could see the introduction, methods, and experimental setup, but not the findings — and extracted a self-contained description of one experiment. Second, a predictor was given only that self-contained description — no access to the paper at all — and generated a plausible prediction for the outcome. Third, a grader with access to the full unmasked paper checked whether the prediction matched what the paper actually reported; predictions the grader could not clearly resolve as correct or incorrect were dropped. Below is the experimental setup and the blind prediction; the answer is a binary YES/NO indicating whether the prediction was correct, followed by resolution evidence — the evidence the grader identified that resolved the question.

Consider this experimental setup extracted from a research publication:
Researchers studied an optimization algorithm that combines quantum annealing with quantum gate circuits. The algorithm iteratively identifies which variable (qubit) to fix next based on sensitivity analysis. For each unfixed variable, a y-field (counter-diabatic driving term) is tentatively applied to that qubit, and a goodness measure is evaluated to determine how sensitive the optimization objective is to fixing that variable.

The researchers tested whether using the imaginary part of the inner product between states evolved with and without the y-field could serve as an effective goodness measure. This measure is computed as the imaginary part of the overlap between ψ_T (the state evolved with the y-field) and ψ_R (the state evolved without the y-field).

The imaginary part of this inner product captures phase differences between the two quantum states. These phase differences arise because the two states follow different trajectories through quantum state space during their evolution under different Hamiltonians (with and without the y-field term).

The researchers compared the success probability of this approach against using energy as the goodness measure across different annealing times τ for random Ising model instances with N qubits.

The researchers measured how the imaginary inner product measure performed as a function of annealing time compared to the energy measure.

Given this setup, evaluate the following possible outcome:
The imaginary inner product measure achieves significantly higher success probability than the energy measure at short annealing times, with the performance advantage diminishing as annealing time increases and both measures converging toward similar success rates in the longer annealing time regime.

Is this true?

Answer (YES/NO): NO